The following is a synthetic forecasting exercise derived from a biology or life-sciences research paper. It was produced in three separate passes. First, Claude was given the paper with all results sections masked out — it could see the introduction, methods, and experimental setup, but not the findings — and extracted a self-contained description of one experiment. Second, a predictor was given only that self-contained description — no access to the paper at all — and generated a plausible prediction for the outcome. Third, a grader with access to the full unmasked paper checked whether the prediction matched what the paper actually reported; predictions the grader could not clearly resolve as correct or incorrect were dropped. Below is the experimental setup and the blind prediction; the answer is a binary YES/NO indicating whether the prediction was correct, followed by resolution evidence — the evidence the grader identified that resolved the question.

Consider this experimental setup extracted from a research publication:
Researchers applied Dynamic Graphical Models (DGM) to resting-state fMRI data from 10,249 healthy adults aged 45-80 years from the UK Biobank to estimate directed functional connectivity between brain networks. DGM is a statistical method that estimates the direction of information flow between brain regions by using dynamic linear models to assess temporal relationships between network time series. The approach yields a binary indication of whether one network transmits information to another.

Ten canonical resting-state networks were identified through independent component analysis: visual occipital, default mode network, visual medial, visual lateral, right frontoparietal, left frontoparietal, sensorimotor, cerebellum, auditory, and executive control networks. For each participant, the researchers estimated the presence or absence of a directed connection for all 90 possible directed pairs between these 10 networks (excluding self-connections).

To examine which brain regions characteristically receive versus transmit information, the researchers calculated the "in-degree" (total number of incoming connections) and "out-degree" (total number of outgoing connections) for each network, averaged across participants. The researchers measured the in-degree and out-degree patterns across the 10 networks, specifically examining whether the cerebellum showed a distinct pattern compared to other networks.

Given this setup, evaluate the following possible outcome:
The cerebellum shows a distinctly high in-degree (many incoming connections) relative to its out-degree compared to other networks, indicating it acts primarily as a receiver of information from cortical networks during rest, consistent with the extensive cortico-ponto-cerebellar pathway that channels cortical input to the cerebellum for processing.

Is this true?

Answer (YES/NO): YES